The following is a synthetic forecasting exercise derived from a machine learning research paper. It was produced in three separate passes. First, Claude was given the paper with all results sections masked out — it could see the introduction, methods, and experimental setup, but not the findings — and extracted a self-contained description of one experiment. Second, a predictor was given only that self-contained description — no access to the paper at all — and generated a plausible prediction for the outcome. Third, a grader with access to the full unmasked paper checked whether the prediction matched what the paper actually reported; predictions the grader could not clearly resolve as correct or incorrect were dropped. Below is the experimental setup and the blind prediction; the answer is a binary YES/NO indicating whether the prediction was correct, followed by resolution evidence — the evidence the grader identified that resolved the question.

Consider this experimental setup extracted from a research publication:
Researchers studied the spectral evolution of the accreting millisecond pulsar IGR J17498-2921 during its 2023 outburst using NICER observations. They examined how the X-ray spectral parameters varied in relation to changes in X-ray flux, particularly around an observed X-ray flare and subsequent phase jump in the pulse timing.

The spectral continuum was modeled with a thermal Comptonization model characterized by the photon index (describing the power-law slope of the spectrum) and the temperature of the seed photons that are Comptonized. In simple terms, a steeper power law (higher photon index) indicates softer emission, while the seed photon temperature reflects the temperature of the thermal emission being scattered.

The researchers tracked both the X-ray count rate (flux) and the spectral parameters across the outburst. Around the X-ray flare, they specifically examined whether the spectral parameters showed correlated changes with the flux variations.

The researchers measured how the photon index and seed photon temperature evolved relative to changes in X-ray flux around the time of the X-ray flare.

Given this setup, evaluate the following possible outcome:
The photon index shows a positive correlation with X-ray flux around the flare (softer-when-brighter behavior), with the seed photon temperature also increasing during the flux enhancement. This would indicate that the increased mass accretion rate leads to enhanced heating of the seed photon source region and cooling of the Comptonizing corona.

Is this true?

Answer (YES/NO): YES